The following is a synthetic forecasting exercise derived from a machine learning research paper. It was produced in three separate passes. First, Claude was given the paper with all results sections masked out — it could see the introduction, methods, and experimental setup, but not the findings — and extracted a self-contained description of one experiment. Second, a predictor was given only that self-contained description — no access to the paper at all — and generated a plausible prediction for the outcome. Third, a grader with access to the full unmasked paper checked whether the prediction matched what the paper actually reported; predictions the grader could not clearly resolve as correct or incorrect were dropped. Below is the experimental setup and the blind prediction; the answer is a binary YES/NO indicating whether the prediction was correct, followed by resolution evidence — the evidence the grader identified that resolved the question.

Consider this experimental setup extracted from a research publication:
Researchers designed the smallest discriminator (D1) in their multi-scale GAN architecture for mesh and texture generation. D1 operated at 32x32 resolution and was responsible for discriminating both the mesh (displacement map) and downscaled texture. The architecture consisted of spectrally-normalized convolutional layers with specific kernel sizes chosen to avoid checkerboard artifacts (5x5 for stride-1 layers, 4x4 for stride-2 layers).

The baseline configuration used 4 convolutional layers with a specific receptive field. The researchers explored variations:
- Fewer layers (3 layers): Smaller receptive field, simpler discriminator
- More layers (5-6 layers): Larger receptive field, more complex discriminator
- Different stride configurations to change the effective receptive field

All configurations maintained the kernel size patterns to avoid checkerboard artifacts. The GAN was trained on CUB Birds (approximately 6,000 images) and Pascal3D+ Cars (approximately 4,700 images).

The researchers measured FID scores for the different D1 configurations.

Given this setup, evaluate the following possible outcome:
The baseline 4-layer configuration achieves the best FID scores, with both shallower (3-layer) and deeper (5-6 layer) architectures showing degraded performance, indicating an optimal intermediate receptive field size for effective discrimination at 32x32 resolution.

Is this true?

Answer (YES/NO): YES